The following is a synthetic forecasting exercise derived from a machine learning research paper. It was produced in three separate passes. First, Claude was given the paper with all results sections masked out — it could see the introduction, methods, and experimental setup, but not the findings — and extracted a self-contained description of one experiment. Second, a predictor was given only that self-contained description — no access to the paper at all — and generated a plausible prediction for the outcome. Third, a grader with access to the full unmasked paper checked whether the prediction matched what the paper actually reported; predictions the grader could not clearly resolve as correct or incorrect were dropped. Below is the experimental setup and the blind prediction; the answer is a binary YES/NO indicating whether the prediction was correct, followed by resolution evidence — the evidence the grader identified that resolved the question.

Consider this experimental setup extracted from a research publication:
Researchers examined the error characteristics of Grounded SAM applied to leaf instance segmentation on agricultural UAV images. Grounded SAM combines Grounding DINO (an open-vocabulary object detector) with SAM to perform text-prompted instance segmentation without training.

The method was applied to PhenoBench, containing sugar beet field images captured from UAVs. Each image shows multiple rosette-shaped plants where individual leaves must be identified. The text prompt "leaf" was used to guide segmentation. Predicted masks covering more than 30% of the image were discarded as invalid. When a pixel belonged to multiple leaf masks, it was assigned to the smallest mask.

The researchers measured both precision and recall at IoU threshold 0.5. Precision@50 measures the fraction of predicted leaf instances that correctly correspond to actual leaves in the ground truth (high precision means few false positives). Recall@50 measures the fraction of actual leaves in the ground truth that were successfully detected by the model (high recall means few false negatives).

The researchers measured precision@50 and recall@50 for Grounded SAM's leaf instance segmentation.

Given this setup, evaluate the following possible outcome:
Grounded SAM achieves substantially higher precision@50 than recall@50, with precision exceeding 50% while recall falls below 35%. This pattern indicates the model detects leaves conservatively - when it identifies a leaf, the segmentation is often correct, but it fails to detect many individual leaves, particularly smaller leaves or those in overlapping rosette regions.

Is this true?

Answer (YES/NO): YES